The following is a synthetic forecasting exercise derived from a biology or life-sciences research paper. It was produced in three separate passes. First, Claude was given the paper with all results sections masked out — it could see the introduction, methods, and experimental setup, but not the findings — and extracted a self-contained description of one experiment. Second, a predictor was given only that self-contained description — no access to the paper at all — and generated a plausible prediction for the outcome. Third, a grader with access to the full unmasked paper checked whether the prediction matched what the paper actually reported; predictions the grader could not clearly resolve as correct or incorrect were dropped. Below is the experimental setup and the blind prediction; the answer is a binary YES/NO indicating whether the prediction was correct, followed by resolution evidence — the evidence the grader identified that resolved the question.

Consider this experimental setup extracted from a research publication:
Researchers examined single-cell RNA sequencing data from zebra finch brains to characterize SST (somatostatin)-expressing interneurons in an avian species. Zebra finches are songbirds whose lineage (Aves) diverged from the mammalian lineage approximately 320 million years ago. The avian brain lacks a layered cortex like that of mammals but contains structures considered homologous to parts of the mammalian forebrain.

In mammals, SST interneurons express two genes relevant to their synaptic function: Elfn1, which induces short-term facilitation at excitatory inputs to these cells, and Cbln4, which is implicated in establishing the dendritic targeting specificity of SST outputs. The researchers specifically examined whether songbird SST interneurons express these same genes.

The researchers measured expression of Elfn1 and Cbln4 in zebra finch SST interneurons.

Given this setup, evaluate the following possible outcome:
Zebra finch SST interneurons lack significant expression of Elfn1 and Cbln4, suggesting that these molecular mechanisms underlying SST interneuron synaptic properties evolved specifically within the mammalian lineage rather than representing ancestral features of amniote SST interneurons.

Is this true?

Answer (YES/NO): NO